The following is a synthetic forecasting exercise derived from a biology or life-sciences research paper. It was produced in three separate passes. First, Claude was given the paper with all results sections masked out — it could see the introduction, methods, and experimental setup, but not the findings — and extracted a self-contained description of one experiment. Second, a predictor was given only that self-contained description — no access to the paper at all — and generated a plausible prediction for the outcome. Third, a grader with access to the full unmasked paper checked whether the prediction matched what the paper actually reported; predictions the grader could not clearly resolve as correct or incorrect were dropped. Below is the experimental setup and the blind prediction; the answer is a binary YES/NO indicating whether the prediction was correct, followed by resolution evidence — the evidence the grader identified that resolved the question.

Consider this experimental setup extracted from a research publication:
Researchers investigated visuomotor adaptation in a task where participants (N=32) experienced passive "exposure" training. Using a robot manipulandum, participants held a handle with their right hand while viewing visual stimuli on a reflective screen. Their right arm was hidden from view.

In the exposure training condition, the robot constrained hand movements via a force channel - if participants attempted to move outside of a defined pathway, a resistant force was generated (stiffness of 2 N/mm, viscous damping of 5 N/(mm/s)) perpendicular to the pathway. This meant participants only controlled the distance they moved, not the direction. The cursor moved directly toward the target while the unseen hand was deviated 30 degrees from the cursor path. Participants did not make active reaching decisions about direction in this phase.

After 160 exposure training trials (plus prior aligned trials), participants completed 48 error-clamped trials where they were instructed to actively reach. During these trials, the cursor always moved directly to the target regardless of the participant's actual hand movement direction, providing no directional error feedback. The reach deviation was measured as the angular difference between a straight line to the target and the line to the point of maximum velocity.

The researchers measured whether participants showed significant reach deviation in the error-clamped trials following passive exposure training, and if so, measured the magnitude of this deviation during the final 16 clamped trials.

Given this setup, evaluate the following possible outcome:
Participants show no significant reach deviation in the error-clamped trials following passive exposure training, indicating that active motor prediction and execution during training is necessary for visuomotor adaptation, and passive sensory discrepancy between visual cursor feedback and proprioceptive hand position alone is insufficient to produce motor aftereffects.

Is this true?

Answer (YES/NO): NO